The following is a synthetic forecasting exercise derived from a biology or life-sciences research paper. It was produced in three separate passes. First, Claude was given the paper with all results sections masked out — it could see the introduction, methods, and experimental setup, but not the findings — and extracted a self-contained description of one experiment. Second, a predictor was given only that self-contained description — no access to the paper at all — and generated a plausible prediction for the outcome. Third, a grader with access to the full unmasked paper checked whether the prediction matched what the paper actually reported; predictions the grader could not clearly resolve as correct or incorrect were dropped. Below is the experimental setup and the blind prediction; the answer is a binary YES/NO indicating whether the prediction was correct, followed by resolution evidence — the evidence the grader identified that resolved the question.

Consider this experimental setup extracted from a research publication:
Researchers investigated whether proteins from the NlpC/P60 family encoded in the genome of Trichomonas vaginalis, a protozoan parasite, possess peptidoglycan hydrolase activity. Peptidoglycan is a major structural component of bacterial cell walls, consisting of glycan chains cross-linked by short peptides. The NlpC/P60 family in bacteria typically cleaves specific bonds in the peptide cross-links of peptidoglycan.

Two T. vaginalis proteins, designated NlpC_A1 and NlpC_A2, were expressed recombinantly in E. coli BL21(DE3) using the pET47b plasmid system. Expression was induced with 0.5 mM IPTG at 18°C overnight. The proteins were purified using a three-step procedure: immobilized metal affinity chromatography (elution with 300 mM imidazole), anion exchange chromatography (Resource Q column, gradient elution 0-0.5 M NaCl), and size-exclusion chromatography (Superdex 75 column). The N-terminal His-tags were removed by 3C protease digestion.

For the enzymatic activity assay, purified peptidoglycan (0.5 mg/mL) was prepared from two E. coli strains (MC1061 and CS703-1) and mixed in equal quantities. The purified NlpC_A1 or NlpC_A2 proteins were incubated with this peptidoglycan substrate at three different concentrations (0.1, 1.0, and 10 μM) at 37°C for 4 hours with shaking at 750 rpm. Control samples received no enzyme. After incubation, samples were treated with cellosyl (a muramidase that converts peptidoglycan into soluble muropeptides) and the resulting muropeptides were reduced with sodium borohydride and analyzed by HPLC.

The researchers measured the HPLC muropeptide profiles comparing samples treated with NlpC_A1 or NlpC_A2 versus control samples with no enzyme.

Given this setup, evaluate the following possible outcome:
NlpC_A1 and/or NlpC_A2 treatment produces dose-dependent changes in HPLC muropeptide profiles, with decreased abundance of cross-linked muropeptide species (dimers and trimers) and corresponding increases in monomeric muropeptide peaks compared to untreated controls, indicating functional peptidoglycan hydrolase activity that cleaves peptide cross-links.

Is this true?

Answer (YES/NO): NO